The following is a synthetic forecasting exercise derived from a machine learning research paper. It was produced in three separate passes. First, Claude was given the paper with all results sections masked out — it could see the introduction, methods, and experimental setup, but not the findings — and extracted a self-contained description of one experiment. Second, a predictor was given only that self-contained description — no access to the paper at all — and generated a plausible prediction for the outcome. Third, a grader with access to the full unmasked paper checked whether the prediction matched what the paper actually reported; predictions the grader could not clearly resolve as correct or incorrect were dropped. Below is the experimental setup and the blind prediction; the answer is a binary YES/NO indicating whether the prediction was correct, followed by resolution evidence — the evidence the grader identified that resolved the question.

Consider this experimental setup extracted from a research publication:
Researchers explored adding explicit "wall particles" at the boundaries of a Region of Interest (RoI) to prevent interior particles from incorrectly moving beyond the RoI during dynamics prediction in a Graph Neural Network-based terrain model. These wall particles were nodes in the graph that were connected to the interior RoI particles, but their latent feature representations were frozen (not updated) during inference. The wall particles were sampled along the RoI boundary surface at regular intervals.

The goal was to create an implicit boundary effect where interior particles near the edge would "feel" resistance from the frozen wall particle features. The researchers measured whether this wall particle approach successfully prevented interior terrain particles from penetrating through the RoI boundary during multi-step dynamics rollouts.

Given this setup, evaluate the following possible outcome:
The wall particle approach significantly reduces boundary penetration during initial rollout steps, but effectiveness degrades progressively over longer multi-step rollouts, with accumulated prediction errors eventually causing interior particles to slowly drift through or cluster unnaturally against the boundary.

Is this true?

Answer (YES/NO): NO